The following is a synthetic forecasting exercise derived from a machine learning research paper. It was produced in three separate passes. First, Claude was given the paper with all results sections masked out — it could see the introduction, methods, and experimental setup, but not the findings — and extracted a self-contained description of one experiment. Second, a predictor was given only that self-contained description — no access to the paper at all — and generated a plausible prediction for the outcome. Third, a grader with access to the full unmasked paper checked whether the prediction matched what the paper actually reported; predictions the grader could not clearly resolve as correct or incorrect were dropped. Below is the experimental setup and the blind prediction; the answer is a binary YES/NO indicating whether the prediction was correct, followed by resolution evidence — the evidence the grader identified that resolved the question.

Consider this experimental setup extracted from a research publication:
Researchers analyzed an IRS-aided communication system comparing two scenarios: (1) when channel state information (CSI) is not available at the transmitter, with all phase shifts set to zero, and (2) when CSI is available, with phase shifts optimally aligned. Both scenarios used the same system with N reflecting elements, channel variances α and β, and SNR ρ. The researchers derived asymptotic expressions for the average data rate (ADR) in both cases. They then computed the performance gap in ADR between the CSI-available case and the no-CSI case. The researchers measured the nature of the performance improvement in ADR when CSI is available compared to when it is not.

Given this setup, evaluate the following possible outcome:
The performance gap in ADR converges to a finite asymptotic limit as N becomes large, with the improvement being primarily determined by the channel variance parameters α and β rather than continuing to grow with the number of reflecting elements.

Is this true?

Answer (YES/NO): NO